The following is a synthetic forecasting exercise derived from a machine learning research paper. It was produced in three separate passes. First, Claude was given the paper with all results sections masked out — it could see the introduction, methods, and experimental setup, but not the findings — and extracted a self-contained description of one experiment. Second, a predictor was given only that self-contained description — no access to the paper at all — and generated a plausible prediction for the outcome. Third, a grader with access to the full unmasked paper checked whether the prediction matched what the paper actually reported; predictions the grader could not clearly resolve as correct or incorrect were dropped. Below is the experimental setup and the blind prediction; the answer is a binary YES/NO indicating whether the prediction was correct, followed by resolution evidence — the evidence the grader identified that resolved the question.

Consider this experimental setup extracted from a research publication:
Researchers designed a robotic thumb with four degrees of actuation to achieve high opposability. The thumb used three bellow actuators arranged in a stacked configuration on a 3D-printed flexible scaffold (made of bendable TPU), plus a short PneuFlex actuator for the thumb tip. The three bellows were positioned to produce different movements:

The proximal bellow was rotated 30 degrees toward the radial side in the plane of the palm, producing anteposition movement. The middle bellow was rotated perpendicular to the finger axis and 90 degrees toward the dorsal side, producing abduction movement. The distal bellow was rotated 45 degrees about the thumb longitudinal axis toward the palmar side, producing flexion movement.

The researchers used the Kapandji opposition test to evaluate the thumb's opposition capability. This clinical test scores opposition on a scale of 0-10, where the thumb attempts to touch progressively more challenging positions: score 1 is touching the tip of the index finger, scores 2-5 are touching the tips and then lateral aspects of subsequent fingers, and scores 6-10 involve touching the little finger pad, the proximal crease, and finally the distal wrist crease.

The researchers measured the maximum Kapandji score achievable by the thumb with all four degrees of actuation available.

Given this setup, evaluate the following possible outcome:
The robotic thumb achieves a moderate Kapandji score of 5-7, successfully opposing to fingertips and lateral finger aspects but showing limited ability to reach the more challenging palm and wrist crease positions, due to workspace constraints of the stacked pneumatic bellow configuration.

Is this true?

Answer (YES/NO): NO